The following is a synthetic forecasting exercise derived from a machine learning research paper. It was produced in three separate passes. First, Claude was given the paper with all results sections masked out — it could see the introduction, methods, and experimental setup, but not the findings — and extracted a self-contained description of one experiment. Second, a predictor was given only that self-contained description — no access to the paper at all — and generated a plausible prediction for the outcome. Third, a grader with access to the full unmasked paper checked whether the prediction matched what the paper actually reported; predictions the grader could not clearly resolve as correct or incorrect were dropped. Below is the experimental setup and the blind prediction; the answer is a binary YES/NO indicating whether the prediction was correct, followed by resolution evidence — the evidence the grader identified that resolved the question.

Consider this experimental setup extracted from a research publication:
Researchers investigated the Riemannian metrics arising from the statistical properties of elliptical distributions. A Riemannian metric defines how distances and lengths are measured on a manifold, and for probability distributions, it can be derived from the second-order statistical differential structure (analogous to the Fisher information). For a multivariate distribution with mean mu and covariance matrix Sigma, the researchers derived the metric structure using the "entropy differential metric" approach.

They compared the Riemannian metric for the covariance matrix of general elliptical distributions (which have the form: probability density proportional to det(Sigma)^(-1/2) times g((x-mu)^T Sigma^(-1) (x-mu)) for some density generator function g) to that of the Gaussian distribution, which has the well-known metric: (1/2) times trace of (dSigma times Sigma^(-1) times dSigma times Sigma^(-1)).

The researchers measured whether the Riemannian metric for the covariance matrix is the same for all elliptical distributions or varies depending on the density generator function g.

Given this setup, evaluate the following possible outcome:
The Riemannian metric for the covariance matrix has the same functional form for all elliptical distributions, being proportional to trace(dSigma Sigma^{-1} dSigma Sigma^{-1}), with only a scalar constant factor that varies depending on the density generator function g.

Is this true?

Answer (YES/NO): NO